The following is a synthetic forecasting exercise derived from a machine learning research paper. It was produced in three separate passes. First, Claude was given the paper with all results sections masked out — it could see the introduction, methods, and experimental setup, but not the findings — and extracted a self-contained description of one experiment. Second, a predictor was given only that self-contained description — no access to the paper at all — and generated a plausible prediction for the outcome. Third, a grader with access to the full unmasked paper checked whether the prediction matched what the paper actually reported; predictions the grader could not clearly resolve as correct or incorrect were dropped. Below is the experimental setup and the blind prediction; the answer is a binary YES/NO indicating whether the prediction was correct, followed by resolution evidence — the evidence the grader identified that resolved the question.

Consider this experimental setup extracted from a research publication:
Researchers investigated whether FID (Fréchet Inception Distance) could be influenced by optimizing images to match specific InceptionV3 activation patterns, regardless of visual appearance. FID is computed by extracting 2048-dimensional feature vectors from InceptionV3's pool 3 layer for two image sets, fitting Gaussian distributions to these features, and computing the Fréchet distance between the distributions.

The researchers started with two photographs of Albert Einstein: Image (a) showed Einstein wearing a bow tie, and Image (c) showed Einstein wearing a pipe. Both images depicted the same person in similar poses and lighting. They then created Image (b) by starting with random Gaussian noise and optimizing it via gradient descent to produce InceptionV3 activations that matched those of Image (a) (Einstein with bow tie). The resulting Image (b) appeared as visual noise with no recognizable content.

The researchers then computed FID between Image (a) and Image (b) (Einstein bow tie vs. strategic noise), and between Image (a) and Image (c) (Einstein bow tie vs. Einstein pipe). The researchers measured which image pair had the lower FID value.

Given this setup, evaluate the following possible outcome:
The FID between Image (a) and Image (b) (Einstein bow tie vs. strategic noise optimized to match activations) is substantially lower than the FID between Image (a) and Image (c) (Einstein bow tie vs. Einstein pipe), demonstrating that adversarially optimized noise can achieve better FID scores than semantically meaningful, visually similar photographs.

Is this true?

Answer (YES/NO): YES